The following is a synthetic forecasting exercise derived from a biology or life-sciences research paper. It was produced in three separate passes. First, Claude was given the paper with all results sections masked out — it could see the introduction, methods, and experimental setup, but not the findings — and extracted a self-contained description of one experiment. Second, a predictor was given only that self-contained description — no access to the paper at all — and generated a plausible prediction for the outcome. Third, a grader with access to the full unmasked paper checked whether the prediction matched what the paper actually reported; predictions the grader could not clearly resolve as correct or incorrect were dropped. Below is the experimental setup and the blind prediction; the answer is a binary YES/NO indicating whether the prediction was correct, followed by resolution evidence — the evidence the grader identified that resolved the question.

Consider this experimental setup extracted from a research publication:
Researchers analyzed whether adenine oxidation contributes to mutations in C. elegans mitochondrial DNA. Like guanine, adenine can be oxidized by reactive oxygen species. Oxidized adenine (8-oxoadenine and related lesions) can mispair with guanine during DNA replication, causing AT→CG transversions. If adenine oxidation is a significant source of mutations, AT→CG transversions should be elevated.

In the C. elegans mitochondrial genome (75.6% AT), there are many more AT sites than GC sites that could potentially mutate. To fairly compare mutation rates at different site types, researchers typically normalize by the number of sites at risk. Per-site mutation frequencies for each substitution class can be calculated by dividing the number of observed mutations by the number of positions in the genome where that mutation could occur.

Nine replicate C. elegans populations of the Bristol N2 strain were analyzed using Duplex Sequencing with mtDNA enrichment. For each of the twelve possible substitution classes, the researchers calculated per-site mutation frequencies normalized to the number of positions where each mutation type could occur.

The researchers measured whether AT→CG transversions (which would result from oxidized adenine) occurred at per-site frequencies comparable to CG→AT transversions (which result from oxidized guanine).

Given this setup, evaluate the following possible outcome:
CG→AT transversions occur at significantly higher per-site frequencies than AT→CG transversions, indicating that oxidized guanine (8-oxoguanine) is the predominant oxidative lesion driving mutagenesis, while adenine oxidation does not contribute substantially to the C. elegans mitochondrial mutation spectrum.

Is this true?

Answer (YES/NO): YES